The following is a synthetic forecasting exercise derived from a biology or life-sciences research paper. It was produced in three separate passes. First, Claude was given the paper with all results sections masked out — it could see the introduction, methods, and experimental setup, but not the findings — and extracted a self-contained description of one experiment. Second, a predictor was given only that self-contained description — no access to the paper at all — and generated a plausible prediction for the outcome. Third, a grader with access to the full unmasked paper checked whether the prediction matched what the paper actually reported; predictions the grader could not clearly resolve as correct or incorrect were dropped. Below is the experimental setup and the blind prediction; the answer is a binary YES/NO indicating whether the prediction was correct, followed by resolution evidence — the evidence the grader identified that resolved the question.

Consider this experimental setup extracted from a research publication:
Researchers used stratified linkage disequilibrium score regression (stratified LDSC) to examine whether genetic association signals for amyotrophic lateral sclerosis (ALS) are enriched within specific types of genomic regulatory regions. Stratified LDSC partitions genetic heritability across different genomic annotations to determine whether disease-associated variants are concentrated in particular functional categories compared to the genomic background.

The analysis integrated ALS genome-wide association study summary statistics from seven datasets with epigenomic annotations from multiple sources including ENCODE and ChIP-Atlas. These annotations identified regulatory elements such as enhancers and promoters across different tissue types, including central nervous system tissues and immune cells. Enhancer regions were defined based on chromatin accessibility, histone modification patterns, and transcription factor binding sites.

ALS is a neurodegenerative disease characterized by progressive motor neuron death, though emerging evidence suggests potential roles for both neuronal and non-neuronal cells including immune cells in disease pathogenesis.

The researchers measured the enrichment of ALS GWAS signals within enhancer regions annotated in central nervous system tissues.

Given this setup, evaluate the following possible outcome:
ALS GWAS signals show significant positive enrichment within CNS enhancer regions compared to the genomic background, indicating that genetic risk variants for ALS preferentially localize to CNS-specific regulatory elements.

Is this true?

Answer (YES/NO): YES